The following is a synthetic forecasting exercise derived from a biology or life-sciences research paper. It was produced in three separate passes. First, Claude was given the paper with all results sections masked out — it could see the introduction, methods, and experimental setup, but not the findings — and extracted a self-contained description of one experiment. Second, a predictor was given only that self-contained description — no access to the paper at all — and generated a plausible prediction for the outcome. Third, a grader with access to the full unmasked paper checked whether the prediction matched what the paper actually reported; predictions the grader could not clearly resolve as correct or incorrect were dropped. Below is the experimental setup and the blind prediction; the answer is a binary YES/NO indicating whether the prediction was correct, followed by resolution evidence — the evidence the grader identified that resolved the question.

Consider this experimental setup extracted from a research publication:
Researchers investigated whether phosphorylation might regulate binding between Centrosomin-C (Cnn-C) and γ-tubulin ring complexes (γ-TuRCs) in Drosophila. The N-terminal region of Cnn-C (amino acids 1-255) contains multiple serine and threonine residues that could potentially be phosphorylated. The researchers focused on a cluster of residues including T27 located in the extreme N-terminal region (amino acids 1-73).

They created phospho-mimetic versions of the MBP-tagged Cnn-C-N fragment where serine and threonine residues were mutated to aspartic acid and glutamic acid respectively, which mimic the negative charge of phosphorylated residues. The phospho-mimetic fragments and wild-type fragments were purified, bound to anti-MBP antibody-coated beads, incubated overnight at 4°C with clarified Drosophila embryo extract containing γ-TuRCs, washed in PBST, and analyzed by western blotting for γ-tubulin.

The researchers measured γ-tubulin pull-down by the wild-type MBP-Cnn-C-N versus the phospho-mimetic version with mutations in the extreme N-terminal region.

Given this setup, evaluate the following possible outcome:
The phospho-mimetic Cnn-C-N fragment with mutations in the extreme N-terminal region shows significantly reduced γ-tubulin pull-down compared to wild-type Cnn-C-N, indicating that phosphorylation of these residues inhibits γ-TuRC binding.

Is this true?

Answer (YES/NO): NO